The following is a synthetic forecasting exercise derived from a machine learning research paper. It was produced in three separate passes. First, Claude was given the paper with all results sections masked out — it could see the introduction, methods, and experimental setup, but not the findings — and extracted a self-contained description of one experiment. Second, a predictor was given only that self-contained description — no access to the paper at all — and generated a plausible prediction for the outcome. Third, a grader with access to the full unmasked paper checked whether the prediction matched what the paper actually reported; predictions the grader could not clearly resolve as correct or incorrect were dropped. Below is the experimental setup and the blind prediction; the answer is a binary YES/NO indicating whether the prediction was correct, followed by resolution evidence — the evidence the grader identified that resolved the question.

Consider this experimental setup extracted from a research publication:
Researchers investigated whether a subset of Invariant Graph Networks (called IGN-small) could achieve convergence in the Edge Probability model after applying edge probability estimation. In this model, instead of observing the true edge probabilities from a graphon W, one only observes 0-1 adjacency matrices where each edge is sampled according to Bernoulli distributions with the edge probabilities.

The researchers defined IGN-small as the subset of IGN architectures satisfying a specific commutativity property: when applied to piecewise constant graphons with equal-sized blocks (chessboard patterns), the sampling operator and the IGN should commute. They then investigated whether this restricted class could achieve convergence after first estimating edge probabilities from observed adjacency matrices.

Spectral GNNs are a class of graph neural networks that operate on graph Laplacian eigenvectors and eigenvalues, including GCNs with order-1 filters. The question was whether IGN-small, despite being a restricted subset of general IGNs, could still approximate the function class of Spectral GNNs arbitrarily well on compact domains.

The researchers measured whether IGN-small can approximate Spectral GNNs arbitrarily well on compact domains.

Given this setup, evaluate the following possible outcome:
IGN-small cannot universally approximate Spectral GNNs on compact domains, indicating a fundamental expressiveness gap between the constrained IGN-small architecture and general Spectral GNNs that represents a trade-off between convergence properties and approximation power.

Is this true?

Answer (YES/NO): NO